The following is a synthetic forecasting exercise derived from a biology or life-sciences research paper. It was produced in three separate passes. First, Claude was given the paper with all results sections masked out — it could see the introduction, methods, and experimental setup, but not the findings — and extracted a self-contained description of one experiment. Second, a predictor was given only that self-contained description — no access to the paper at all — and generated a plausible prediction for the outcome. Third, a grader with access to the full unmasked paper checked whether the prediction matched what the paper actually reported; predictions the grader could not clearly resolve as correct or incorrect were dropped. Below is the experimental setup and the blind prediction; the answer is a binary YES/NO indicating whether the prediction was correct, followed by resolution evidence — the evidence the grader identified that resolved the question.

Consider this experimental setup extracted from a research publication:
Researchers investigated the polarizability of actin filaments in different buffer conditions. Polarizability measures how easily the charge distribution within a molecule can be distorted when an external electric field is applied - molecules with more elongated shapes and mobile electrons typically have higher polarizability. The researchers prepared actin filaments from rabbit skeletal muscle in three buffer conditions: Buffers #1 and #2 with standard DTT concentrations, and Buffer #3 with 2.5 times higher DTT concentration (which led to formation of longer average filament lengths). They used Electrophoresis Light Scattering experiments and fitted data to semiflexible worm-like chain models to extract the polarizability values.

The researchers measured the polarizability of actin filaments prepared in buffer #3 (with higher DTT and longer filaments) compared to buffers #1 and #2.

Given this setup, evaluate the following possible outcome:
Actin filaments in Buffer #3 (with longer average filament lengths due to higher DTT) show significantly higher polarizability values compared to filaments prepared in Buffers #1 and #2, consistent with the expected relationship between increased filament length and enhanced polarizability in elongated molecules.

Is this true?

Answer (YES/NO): YES